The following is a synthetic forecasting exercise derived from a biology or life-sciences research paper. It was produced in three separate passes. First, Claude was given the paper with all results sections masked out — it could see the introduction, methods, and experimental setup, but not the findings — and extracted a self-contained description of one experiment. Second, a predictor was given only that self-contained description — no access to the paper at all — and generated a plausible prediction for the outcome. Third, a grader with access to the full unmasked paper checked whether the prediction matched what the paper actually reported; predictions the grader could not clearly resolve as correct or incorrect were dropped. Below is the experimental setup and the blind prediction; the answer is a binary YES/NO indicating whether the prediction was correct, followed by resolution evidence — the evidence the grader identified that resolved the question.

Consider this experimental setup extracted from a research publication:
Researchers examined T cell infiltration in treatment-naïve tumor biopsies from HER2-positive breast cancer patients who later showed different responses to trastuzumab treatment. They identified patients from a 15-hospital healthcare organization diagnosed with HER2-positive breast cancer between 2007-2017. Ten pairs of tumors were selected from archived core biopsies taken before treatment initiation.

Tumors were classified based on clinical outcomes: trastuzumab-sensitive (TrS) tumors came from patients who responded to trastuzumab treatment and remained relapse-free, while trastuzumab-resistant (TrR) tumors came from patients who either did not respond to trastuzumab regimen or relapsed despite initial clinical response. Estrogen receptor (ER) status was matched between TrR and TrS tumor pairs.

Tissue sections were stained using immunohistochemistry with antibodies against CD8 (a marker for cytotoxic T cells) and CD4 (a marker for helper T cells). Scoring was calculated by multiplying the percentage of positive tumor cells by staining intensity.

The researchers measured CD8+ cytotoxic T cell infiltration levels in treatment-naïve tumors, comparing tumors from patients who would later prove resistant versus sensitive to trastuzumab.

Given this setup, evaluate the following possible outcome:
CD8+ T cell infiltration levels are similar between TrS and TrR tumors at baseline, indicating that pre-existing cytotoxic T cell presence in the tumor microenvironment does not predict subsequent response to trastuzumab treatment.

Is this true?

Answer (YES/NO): NO